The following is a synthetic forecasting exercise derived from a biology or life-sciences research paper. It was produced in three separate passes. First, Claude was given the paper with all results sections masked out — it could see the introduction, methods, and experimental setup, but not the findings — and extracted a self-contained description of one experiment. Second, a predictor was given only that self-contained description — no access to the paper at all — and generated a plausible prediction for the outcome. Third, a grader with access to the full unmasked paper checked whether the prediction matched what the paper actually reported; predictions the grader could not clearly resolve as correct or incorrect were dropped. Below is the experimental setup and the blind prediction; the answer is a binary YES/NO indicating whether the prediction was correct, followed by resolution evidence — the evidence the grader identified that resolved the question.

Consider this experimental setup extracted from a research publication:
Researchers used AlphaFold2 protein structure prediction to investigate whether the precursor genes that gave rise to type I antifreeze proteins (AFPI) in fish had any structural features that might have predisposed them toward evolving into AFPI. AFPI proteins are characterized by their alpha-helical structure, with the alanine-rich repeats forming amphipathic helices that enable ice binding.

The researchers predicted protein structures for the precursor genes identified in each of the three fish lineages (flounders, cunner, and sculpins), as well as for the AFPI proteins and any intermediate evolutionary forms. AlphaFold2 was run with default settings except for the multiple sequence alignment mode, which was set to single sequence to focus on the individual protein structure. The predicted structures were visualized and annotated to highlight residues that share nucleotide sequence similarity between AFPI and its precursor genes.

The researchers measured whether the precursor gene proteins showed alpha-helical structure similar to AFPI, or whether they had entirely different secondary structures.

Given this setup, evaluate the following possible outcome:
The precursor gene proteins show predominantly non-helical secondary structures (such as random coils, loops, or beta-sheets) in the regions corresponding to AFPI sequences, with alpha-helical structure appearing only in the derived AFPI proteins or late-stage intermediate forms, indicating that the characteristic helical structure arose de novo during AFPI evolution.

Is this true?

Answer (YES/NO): NO